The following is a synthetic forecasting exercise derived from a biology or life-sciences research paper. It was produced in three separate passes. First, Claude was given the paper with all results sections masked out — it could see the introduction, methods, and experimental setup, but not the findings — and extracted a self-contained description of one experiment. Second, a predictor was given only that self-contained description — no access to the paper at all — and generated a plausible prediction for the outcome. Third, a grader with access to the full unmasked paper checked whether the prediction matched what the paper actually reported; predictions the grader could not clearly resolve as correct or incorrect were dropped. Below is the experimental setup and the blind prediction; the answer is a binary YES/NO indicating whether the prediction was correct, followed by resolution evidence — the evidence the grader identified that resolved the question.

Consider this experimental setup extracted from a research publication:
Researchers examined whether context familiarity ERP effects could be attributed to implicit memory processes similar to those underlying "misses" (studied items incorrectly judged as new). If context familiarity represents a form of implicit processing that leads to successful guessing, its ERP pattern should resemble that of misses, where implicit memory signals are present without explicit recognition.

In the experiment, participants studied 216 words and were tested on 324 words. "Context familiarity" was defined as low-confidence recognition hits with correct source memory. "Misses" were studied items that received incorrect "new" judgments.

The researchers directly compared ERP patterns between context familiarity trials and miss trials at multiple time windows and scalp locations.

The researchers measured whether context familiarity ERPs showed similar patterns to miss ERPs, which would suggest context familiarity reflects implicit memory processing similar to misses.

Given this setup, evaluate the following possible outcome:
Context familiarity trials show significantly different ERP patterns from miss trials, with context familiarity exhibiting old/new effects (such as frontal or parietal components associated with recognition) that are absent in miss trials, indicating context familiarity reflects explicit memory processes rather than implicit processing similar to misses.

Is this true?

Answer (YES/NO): YES